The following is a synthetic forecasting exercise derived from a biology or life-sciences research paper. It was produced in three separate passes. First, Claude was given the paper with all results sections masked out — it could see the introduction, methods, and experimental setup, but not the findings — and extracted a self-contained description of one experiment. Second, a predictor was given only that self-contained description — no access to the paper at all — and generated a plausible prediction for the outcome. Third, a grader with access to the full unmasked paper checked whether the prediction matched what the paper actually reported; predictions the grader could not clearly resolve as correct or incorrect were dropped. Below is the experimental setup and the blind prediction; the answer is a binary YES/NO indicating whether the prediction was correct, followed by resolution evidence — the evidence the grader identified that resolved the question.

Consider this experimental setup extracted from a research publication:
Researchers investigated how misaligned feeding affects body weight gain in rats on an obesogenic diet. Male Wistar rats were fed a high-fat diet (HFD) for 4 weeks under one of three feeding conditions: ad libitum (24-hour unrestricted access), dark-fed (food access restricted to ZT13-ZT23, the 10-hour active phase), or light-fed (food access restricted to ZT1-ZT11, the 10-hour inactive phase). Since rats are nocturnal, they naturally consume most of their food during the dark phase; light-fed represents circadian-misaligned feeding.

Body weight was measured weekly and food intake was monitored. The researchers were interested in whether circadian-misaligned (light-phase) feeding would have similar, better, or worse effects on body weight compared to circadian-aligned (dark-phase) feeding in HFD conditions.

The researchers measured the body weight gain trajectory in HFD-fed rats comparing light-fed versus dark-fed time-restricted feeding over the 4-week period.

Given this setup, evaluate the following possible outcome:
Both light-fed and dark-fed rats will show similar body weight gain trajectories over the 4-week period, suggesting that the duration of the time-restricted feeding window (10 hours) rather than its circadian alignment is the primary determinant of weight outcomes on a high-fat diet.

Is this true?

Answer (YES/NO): NO